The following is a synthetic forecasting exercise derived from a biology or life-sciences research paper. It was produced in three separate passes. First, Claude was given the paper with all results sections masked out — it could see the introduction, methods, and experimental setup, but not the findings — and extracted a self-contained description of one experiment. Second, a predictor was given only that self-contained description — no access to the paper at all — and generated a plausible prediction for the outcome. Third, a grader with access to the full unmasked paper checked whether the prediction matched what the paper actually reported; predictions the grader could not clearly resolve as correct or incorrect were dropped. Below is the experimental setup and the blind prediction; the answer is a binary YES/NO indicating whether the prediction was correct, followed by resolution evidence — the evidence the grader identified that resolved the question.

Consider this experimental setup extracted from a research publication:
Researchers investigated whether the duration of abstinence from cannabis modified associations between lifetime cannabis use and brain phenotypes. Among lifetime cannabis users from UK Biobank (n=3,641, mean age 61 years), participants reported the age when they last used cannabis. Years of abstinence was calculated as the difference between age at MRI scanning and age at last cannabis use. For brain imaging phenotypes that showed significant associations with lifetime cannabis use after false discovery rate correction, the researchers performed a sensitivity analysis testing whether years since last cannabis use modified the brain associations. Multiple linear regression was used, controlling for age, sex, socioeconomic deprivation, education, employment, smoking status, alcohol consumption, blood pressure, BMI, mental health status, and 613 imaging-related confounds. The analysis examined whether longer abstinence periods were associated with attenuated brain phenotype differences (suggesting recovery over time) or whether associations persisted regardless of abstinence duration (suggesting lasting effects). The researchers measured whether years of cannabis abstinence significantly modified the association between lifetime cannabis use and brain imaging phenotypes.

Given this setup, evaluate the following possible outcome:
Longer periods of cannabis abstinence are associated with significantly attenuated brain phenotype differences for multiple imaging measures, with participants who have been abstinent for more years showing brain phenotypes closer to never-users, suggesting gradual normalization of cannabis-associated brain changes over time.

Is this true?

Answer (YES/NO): NO